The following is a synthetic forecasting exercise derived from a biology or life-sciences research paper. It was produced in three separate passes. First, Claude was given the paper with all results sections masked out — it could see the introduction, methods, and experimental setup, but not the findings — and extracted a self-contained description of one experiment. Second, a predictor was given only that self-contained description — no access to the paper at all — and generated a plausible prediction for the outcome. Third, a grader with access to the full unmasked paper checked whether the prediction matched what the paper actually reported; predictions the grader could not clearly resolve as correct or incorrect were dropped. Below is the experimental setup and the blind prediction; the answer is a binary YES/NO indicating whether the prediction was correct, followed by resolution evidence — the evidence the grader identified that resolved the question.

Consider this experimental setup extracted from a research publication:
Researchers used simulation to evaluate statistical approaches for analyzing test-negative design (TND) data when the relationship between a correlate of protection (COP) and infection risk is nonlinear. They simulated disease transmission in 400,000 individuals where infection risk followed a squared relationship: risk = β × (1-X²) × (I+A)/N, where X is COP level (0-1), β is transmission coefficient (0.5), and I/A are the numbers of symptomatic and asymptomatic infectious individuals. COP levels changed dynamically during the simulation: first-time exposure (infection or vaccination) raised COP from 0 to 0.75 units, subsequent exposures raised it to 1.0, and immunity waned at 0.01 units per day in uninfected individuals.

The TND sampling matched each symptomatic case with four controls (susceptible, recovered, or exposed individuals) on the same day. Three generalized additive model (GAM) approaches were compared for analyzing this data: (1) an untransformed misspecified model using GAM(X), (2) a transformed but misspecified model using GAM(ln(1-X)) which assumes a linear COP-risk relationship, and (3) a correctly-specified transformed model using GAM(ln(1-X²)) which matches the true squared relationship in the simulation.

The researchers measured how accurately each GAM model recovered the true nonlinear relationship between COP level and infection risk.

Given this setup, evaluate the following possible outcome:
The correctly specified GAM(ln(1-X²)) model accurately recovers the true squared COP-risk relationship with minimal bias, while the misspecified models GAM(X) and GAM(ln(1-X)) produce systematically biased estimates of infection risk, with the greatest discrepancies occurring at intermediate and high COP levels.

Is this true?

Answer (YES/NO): NO